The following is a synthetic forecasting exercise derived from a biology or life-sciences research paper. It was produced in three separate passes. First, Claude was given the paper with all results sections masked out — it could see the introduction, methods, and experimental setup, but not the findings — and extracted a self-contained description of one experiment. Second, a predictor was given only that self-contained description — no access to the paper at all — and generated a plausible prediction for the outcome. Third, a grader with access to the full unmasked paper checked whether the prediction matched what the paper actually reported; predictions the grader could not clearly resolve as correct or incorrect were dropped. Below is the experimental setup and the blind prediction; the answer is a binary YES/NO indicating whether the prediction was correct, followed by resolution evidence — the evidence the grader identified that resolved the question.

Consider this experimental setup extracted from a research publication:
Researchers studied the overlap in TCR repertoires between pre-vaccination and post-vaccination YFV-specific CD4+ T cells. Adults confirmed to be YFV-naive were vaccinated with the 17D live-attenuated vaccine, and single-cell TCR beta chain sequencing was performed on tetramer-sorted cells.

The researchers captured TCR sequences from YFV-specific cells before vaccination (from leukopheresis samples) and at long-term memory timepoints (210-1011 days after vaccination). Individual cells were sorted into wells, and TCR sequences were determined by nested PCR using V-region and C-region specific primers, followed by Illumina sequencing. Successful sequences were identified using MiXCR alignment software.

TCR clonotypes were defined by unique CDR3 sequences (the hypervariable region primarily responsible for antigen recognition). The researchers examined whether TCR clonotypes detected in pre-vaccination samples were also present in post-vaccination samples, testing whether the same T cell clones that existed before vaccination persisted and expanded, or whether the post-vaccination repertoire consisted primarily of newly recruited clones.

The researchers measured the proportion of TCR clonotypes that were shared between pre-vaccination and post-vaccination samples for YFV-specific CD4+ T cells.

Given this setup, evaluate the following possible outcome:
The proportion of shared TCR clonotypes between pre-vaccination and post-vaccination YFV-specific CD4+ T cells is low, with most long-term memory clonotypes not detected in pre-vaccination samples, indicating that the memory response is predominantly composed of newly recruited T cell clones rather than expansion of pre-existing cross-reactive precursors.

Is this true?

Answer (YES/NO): YES